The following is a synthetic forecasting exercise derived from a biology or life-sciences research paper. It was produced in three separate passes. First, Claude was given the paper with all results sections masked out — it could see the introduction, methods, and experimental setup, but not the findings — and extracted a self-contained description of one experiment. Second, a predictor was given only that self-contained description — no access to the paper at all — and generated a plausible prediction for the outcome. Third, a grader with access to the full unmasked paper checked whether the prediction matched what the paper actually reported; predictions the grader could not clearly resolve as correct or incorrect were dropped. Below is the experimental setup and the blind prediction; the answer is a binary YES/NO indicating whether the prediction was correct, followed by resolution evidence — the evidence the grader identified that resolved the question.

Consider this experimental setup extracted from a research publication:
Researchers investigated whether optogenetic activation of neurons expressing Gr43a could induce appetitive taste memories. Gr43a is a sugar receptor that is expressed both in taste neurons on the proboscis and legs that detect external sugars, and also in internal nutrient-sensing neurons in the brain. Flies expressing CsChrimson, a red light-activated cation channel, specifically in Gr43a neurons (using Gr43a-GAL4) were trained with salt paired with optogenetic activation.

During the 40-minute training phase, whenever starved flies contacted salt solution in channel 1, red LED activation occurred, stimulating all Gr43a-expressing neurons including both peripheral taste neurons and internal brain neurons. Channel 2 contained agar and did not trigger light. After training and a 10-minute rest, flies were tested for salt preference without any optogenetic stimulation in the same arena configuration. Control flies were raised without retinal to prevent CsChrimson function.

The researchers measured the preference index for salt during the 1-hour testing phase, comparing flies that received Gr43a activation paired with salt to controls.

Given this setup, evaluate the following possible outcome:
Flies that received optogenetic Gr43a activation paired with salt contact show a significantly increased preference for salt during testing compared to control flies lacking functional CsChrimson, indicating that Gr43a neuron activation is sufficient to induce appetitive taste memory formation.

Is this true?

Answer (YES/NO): YES